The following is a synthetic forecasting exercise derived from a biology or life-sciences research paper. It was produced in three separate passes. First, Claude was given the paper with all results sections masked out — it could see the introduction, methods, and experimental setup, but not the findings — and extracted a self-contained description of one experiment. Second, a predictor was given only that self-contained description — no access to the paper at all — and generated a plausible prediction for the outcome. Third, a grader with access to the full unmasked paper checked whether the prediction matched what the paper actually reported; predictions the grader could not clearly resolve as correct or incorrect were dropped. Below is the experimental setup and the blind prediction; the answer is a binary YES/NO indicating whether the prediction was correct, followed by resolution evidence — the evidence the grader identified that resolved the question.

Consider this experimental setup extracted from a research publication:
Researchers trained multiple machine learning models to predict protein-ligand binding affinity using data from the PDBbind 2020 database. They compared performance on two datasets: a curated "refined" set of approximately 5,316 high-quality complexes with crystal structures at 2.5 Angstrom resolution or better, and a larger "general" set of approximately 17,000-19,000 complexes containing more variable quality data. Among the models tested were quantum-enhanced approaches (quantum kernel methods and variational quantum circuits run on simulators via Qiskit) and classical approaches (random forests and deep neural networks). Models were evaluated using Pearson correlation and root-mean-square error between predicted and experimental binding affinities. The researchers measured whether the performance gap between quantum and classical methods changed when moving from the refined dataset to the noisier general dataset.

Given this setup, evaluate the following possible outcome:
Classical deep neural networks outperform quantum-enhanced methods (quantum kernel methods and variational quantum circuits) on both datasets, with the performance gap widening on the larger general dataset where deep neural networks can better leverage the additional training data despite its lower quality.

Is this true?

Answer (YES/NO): NO